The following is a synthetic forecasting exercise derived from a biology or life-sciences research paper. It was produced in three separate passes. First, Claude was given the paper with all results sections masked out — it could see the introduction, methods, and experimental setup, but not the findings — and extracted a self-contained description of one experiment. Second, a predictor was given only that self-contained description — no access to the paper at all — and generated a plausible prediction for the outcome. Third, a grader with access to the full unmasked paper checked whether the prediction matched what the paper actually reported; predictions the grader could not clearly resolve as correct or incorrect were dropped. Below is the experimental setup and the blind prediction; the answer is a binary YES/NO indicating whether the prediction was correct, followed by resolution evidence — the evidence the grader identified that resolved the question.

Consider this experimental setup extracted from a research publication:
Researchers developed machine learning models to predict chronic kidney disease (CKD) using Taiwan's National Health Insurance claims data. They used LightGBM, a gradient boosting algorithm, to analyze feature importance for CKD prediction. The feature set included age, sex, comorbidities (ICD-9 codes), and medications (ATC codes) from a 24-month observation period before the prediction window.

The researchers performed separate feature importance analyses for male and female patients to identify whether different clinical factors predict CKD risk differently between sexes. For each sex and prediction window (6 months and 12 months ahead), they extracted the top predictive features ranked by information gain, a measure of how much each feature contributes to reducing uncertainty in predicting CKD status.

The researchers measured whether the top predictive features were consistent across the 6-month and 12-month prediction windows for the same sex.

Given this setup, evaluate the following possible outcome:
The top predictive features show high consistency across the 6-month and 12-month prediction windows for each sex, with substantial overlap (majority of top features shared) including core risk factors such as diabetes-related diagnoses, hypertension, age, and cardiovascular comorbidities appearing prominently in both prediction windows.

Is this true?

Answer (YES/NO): YES